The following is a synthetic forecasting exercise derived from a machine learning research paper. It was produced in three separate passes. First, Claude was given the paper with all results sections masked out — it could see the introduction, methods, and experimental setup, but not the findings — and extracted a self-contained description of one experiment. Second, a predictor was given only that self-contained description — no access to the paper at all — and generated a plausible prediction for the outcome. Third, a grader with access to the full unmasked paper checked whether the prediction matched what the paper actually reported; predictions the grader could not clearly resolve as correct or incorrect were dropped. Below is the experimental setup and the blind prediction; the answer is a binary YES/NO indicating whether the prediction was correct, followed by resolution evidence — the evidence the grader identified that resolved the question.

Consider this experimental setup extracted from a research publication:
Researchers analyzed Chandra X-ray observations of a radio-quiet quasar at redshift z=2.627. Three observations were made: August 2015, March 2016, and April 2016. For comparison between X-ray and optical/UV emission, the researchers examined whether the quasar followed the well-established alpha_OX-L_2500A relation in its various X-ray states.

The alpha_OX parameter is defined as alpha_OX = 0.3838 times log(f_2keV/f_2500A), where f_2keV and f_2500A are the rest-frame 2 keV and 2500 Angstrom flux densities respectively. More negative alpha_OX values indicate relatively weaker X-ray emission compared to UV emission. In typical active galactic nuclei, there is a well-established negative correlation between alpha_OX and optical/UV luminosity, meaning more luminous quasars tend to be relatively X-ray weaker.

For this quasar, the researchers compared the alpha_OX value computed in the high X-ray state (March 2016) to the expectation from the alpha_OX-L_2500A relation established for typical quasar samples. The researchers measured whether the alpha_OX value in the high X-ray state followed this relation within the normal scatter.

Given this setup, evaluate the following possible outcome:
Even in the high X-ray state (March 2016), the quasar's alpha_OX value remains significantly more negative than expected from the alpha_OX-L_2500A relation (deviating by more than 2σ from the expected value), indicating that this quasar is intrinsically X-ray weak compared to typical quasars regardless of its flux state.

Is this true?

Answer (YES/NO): NO